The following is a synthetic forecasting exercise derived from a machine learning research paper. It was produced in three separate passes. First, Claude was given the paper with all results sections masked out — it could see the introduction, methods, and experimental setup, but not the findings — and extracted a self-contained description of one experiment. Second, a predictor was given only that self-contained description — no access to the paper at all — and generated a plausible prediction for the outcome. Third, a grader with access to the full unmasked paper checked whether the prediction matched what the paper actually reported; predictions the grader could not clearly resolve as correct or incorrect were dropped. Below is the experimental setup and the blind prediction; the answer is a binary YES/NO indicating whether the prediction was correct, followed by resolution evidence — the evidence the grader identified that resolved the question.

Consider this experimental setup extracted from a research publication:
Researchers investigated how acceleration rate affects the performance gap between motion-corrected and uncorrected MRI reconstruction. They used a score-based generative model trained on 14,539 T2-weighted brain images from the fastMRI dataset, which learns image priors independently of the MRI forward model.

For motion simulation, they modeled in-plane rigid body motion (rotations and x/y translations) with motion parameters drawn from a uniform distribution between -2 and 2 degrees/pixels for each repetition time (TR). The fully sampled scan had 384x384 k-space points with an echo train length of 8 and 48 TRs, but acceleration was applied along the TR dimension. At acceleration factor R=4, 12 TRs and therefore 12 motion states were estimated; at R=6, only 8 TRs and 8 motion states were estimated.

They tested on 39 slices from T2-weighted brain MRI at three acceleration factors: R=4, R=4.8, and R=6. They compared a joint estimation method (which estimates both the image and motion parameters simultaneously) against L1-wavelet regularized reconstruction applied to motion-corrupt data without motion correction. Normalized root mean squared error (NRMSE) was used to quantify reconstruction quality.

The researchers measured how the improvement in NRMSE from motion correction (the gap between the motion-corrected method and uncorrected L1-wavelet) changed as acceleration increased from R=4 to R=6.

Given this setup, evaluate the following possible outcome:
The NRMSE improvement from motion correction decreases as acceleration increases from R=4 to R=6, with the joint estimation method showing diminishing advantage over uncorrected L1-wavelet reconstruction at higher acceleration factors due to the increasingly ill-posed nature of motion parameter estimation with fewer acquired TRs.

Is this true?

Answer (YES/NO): YES